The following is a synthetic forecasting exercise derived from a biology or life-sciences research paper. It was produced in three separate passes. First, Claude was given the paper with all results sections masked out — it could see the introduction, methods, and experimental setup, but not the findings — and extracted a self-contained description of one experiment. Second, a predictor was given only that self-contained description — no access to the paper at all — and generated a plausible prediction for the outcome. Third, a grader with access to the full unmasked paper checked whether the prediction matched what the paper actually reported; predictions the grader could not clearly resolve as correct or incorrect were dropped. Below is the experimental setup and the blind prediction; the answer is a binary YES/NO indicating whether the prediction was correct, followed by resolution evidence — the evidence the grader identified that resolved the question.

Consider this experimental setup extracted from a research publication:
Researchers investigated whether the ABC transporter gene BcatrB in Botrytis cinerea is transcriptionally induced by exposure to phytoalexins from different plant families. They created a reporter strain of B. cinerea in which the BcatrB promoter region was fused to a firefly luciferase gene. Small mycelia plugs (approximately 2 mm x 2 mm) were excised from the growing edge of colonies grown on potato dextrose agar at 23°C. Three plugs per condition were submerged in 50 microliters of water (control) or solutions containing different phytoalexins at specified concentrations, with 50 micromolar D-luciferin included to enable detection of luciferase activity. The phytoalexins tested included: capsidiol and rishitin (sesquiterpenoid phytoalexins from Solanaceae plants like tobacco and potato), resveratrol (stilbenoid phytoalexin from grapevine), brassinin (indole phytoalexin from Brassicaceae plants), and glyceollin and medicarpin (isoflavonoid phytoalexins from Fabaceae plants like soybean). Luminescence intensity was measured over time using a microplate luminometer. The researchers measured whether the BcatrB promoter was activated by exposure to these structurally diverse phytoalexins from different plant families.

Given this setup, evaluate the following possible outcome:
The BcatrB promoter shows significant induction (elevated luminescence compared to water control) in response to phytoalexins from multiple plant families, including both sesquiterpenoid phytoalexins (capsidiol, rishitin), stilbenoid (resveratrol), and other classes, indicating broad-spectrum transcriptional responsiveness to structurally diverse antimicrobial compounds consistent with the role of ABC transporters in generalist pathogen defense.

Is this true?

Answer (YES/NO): NO